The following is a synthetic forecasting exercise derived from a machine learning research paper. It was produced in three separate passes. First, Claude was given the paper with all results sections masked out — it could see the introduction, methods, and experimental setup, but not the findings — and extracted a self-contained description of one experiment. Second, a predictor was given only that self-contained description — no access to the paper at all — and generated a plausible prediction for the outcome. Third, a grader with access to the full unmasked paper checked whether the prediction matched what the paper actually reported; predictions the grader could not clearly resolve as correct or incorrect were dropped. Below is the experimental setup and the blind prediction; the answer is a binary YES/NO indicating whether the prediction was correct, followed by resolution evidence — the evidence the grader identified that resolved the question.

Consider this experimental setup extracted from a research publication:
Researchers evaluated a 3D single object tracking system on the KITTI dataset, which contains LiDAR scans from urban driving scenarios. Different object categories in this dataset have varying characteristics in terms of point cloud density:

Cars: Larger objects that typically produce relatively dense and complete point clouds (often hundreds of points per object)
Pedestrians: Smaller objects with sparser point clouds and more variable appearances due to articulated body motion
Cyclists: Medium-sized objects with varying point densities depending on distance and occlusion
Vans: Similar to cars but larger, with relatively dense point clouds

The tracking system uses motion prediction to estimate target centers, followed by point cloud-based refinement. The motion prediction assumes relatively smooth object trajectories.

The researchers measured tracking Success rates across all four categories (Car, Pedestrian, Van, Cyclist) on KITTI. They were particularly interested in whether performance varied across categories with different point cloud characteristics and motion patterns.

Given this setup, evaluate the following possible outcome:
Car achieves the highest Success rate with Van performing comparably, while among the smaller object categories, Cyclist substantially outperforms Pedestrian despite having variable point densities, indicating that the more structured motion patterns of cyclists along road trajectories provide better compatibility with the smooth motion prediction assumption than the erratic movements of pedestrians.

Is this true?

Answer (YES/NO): NO